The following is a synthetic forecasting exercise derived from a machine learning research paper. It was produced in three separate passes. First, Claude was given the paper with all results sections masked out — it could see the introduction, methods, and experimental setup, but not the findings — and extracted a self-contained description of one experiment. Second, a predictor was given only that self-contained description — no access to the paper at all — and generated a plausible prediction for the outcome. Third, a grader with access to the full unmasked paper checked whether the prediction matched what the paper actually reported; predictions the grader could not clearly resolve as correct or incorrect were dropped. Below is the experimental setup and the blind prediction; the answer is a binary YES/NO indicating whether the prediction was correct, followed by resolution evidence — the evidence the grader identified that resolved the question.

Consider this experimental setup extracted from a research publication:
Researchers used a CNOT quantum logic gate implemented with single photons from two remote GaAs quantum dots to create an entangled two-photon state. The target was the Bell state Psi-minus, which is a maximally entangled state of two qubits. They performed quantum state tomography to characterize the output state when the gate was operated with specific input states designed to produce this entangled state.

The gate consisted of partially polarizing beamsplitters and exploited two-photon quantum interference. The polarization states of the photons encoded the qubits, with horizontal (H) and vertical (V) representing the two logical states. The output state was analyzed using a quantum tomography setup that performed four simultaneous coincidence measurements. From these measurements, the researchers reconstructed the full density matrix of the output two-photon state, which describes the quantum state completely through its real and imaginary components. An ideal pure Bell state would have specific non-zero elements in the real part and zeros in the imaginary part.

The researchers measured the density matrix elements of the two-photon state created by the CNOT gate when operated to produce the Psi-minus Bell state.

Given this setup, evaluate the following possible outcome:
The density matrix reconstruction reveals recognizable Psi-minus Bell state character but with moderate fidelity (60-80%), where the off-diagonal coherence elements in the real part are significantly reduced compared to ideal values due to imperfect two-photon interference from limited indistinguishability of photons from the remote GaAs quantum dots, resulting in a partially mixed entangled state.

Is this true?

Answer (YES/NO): NO